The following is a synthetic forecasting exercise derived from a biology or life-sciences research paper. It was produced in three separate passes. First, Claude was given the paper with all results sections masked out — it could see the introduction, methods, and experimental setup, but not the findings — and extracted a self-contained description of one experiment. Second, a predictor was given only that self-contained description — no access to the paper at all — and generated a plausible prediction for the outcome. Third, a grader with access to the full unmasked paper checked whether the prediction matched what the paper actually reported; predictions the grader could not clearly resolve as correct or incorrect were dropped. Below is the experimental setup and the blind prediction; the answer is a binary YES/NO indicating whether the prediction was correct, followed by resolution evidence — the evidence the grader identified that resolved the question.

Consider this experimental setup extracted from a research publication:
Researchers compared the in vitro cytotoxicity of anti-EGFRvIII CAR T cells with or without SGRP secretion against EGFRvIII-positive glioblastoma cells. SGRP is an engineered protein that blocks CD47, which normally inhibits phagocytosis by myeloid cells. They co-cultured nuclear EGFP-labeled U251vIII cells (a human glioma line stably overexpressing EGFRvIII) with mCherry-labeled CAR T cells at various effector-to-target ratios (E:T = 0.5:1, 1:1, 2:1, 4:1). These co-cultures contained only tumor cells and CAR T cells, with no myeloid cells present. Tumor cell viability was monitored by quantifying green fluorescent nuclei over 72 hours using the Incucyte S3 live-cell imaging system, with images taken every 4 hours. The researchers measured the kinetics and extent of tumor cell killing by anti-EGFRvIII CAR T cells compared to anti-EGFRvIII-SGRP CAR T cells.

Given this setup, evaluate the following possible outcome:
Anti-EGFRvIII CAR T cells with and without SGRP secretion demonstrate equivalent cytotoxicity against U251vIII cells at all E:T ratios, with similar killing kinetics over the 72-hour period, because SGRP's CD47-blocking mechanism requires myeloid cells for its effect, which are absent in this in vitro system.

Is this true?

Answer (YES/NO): YES